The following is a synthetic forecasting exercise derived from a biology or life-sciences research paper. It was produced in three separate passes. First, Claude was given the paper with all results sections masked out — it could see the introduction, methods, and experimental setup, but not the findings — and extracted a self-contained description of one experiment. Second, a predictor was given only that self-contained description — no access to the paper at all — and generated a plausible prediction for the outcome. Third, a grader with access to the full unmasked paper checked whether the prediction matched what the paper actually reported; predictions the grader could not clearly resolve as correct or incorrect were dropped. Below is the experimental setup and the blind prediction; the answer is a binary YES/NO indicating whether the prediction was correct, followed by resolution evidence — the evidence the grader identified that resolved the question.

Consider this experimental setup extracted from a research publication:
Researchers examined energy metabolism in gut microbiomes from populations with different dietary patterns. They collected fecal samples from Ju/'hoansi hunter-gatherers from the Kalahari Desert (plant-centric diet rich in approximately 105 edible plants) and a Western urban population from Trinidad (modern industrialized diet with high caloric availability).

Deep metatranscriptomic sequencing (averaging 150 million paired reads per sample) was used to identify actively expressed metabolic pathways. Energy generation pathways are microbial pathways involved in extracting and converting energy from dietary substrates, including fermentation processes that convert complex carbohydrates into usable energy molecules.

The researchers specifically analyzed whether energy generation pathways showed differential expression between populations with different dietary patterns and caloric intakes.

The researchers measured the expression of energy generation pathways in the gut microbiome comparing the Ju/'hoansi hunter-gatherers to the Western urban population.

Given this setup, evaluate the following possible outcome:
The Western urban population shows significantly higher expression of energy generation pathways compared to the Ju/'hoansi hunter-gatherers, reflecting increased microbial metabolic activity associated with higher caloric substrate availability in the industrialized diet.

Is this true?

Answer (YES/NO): NO